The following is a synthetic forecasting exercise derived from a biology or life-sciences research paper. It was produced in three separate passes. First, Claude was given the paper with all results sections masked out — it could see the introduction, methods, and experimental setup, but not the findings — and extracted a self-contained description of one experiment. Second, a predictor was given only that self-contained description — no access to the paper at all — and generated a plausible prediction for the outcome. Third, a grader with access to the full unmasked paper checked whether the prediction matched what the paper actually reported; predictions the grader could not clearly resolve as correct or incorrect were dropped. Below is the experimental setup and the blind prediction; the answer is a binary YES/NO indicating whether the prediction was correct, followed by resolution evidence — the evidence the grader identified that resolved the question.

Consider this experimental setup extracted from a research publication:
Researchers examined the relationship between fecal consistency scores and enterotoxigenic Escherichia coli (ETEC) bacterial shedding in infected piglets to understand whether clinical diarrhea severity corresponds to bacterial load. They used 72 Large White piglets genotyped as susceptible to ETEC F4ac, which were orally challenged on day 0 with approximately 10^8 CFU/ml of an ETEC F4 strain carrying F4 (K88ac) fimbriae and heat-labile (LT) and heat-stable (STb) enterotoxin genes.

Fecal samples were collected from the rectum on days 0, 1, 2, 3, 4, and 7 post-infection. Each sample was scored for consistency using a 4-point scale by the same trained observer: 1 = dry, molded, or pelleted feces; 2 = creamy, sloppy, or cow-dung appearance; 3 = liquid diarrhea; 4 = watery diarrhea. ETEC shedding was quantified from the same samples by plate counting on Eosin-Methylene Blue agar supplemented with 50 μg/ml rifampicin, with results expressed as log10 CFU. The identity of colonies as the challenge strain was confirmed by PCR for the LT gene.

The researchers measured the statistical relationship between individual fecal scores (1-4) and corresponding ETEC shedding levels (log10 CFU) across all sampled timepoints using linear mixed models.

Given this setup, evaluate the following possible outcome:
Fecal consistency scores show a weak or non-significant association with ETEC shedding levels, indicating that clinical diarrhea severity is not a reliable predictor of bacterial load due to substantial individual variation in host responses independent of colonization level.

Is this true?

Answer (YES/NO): NO